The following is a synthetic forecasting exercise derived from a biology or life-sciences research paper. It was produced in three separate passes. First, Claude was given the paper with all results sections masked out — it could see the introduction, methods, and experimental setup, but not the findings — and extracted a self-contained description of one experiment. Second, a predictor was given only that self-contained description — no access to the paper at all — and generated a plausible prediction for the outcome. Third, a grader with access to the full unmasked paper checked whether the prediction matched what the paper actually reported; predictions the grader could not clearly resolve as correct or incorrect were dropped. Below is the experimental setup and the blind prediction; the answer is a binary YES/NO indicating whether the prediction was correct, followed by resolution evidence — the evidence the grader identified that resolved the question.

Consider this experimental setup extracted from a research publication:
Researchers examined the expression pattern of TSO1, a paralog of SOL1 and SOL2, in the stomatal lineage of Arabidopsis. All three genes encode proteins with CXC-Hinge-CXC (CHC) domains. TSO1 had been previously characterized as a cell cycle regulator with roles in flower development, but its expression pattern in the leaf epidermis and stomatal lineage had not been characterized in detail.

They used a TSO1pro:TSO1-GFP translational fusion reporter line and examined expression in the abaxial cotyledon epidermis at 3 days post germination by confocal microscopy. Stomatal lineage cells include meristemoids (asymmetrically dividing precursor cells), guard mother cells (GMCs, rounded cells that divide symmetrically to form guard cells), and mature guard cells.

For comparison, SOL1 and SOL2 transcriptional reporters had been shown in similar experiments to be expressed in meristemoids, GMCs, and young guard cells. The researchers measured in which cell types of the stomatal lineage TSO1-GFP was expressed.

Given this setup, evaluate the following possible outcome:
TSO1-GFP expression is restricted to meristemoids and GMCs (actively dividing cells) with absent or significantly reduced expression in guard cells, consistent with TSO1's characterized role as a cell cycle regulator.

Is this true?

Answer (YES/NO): NO